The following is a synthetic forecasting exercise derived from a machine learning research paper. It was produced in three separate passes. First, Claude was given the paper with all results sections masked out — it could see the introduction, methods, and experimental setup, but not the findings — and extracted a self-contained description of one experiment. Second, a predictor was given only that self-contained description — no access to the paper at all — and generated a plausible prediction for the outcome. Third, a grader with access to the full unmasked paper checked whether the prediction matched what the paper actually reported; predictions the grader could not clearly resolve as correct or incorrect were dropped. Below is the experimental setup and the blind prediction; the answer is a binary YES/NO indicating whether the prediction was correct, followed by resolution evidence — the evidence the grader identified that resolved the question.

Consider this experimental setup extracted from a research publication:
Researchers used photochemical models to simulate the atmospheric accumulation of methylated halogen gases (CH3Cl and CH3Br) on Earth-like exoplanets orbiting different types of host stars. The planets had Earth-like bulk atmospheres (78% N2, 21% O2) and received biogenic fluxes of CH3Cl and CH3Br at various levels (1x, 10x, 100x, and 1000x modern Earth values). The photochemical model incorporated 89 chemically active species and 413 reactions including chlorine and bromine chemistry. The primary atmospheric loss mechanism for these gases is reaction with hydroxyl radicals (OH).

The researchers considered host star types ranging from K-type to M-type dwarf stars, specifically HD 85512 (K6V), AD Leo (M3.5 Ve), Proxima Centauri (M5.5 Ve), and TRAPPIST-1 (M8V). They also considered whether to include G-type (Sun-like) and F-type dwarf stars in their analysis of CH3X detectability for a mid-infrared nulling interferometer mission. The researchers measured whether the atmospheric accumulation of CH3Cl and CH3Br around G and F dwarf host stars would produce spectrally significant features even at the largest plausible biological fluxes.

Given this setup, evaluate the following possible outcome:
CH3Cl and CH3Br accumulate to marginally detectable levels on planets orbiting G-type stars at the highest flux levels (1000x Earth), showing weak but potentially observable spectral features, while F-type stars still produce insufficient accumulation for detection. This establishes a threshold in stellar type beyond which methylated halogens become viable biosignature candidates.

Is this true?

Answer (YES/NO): NO